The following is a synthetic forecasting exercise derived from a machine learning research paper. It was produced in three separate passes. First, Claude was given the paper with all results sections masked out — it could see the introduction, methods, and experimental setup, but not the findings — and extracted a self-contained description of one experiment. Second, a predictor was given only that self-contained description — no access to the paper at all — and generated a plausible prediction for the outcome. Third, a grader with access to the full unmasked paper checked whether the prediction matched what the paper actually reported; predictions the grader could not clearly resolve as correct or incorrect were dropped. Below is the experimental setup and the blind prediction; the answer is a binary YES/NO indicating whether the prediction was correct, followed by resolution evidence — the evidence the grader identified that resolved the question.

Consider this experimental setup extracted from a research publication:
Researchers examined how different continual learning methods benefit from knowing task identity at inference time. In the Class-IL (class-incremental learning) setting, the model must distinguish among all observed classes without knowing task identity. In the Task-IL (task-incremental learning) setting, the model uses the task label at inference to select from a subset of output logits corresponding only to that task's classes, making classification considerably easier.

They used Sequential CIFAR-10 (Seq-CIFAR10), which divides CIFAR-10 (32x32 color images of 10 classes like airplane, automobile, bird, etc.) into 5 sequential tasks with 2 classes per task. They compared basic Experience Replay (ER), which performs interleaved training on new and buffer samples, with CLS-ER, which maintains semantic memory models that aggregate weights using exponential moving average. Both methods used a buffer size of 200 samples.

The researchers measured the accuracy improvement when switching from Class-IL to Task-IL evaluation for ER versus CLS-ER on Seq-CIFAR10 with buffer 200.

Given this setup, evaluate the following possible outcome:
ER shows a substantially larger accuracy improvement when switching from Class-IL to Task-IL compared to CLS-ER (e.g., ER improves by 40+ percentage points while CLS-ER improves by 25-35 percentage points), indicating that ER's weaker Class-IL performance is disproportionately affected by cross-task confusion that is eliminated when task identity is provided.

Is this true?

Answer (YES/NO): YES